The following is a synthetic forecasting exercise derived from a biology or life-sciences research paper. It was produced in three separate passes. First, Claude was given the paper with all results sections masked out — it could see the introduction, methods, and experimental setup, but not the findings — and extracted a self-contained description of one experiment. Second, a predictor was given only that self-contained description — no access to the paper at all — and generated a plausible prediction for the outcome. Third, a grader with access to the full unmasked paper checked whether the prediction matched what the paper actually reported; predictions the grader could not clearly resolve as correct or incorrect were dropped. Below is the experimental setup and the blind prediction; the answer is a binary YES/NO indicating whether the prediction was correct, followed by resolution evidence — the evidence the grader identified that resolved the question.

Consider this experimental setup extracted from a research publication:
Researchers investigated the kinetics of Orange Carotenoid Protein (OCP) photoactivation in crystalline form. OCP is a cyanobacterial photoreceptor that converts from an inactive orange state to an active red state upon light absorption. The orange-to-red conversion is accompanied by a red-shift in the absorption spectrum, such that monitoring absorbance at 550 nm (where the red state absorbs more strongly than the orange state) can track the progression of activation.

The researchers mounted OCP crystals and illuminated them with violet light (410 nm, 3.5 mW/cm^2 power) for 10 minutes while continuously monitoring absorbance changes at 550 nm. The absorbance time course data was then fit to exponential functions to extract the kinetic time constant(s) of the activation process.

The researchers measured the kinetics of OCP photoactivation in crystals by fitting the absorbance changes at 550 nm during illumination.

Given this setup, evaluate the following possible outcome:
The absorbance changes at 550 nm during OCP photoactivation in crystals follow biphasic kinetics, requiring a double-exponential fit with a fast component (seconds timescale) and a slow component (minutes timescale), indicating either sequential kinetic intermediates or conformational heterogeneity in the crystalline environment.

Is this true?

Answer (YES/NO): YES